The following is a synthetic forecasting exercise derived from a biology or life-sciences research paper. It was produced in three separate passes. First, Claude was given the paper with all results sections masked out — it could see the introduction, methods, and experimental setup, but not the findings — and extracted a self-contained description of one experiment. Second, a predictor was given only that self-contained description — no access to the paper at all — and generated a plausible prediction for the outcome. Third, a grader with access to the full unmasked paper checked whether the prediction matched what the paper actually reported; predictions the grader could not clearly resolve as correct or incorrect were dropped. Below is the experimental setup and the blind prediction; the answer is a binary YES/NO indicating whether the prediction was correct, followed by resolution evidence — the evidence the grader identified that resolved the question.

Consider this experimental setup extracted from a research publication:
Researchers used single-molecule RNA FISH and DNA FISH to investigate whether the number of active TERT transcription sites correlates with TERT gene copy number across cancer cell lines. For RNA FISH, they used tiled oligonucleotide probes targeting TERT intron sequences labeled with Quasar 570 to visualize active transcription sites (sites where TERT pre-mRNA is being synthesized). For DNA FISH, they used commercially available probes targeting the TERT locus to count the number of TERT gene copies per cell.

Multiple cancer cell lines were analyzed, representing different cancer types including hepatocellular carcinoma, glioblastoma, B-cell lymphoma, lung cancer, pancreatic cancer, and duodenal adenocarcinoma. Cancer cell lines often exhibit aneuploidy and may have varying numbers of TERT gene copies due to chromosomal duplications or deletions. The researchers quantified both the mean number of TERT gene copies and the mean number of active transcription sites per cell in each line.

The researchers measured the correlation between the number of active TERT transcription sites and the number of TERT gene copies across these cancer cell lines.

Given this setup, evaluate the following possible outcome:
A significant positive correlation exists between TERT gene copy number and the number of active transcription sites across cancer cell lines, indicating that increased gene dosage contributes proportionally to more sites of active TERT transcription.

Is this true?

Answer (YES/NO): NO